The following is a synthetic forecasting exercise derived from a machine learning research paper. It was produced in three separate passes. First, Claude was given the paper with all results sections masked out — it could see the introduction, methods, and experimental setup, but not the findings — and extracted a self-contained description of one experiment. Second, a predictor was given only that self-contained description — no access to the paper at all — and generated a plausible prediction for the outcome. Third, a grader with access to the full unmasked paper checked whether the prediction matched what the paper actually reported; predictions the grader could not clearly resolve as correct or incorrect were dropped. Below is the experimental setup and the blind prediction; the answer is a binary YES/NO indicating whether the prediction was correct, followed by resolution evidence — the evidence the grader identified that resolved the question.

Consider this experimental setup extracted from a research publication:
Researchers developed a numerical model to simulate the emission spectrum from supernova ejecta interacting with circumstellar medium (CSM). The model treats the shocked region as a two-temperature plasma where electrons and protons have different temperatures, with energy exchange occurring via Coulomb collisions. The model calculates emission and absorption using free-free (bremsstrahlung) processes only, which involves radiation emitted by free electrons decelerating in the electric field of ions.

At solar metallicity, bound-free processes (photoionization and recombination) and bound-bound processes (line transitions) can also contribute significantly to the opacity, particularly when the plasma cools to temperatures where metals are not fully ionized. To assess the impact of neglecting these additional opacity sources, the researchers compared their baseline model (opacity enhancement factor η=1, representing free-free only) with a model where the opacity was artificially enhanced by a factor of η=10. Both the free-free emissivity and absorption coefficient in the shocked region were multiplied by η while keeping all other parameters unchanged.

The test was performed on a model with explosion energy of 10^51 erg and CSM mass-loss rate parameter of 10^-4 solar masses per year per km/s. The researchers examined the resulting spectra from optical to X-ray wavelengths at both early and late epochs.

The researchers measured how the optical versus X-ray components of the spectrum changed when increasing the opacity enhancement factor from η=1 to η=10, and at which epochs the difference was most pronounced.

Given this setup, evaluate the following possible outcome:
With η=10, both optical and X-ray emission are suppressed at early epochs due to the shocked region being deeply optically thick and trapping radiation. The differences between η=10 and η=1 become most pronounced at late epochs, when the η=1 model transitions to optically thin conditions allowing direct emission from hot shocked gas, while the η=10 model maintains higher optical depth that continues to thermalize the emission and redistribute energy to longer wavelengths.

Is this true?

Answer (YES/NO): NO